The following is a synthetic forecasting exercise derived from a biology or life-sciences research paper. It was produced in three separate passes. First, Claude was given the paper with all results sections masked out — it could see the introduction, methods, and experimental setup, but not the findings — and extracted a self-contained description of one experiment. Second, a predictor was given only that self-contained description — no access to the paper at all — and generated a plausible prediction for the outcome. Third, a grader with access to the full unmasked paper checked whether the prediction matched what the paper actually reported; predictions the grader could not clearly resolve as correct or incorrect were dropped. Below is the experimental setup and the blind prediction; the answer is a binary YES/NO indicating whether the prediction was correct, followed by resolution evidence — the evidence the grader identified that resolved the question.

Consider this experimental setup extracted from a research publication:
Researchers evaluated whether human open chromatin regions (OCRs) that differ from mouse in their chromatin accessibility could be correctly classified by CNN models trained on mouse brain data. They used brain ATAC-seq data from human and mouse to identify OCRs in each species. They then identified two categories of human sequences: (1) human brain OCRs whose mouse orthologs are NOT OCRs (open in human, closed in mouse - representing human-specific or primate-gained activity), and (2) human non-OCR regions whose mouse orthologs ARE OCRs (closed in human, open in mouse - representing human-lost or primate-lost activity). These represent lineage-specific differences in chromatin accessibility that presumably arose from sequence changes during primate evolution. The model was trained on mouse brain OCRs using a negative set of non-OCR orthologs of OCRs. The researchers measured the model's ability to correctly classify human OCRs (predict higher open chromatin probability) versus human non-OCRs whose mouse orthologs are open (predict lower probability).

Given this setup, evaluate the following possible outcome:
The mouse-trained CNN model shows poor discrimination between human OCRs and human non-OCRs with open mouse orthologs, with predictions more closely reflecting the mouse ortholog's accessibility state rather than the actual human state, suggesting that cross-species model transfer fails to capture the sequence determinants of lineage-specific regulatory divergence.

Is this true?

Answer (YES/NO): NO